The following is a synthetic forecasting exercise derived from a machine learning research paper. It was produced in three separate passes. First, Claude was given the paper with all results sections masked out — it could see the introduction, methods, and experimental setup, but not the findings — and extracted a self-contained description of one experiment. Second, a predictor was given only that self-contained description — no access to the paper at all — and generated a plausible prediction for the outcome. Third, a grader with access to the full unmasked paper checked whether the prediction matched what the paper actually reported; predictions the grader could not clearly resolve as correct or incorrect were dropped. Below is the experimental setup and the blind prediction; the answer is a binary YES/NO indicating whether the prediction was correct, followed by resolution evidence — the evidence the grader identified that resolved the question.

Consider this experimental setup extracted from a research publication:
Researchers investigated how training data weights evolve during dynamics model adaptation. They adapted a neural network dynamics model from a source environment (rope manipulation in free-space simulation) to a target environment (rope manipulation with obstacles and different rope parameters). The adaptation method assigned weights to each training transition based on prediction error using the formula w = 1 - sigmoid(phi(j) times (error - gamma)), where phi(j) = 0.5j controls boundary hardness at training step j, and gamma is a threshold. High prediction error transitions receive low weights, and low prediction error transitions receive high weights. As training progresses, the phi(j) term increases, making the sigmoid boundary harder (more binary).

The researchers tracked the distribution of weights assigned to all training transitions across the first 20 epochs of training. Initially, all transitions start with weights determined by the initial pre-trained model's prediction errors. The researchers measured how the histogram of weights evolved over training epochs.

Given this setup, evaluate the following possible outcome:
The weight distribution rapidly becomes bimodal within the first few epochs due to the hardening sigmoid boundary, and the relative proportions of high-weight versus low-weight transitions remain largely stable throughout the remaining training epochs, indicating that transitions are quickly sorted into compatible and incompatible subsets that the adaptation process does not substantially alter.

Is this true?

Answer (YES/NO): NO